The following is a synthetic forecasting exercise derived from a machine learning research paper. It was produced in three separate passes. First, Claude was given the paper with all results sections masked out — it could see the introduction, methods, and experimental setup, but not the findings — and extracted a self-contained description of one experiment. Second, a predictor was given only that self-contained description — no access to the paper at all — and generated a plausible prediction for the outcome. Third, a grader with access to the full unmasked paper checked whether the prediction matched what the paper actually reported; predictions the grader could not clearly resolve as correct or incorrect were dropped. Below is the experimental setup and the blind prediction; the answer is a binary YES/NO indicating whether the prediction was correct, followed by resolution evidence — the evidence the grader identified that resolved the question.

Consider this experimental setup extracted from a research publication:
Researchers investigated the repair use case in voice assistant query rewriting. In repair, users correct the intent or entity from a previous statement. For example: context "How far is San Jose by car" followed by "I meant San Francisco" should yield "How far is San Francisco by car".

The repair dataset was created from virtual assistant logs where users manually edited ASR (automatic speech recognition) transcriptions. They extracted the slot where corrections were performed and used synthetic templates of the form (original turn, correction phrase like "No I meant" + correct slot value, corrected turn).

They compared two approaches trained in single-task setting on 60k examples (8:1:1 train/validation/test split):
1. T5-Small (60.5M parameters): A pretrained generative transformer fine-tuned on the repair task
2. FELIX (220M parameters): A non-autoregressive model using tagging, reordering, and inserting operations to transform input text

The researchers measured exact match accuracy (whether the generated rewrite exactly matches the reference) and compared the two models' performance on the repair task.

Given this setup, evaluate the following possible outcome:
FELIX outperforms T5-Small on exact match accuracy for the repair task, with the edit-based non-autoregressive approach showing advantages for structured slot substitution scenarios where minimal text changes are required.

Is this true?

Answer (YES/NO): YES